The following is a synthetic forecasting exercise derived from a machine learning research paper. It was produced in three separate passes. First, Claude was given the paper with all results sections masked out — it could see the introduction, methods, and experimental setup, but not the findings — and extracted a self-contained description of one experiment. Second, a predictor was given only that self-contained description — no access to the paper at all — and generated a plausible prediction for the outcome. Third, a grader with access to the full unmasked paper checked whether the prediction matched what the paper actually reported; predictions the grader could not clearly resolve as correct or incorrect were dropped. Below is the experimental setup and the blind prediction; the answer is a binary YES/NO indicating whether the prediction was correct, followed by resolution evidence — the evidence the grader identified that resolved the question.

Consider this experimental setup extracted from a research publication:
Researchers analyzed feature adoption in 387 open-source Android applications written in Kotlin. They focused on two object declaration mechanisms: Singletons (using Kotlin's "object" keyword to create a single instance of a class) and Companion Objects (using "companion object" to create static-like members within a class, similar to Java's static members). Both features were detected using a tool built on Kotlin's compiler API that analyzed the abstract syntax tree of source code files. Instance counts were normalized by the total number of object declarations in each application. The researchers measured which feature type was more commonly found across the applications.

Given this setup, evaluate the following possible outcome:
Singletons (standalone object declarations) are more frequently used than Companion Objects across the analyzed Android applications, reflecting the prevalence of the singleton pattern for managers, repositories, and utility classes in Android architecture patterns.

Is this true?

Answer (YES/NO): YES